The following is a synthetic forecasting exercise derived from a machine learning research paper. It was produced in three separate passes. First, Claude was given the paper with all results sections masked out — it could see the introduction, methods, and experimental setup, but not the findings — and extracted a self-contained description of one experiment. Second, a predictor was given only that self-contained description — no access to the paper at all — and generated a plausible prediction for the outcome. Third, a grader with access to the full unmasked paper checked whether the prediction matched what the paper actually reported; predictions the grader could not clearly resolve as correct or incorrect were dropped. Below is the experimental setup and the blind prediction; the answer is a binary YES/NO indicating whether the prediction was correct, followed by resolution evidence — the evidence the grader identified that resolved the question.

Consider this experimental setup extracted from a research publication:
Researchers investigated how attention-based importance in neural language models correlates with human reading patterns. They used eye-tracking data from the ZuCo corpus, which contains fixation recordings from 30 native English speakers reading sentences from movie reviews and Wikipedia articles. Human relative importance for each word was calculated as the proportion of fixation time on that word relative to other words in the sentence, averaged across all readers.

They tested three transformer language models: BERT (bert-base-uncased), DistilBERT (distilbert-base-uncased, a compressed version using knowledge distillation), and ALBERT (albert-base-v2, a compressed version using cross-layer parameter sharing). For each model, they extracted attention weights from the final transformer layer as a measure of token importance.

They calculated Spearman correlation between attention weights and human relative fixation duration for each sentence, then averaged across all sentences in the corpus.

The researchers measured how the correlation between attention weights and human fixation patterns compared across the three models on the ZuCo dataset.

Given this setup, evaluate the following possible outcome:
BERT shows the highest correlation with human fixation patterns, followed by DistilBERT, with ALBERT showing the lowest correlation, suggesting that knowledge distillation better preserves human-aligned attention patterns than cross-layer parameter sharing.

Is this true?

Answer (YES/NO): NO